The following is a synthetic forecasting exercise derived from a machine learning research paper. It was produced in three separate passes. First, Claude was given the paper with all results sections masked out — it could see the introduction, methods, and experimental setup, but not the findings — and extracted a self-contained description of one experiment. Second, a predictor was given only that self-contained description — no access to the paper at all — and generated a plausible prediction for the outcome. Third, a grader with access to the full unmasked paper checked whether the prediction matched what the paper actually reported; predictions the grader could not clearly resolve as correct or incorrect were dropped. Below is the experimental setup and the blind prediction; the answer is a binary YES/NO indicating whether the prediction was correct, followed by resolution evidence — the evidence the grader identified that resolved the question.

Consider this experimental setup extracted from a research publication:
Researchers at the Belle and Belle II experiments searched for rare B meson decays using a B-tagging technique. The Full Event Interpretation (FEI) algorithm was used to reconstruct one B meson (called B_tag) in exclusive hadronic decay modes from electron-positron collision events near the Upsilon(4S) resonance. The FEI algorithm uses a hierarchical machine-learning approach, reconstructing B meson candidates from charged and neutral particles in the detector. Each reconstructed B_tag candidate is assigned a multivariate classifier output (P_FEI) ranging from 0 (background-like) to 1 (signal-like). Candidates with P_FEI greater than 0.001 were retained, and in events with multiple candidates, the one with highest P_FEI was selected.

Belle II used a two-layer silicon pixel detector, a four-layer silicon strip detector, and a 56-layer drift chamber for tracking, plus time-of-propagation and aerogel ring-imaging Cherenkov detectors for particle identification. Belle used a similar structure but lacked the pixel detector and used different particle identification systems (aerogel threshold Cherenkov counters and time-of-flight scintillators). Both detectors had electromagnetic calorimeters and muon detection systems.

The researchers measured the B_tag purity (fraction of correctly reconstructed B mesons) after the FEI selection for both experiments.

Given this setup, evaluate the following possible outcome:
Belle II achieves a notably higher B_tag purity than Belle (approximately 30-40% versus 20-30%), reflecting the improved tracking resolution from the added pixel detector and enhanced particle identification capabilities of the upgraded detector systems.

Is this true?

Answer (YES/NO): NO